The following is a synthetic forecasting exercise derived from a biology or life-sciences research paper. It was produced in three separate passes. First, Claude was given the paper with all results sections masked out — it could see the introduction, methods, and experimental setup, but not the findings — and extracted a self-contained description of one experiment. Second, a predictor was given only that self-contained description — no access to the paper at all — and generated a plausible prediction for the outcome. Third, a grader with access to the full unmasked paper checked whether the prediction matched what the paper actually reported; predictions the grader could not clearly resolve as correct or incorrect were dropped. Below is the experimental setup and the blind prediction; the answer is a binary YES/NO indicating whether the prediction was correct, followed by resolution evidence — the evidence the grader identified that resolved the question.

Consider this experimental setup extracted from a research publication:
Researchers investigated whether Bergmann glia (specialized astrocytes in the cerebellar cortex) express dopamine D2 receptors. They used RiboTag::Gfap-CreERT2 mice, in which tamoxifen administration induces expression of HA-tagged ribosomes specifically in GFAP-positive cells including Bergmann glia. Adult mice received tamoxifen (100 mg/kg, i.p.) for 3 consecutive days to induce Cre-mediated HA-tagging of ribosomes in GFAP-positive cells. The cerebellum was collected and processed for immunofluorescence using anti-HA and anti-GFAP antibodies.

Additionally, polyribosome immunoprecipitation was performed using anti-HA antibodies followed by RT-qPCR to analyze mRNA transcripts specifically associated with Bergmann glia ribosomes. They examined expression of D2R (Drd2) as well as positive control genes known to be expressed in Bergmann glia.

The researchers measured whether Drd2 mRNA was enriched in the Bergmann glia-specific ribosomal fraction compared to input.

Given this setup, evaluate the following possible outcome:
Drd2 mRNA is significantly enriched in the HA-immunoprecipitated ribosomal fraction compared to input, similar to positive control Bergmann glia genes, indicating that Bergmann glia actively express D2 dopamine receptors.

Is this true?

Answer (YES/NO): NO